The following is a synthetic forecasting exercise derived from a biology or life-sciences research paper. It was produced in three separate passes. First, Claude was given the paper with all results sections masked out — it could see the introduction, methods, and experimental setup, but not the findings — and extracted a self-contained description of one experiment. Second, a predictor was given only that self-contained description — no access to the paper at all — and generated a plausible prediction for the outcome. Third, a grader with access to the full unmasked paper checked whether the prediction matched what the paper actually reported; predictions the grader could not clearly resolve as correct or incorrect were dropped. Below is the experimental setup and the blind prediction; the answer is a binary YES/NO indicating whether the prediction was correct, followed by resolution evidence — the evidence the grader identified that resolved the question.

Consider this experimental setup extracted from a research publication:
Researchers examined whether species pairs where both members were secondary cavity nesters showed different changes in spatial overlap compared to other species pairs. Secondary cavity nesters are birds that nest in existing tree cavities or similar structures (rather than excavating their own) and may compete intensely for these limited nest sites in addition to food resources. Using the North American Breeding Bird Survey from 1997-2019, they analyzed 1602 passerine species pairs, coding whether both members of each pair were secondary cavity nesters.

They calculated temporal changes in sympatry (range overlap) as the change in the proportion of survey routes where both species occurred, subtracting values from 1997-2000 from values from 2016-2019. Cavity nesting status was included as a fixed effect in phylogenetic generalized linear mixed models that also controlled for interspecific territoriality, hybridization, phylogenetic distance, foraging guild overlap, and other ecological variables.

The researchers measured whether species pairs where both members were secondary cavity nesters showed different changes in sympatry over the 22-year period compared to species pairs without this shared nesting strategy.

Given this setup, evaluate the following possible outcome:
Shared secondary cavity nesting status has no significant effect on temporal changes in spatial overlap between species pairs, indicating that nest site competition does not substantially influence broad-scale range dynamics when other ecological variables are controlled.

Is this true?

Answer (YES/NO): YES